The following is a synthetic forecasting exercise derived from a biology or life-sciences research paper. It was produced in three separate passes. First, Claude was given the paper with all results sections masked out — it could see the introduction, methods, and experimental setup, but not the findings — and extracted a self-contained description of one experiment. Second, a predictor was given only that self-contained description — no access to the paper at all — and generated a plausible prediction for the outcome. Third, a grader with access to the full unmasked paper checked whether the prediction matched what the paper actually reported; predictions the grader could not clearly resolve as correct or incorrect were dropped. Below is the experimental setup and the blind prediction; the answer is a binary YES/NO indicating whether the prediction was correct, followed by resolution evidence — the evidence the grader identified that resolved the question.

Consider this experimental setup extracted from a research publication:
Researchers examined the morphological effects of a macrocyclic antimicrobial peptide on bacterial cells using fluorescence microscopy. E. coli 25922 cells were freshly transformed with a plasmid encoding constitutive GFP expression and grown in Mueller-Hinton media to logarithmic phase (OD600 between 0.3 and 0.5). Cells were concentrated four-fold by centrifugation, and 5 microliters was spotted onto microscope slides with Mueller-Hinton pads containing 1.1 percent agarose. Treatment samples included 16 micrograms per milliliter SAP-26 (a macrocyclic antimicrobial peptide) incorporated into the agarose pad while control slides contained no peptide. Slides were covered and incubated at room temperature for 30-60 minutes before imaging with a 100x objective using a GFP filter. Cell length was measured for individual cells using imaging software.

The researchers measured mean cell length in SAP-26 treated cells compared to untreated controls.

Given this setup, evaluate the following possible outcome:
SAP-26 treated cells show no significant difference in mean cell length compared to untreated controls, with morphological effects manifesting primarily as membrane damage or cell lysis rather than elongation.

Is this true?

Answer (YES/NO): NO